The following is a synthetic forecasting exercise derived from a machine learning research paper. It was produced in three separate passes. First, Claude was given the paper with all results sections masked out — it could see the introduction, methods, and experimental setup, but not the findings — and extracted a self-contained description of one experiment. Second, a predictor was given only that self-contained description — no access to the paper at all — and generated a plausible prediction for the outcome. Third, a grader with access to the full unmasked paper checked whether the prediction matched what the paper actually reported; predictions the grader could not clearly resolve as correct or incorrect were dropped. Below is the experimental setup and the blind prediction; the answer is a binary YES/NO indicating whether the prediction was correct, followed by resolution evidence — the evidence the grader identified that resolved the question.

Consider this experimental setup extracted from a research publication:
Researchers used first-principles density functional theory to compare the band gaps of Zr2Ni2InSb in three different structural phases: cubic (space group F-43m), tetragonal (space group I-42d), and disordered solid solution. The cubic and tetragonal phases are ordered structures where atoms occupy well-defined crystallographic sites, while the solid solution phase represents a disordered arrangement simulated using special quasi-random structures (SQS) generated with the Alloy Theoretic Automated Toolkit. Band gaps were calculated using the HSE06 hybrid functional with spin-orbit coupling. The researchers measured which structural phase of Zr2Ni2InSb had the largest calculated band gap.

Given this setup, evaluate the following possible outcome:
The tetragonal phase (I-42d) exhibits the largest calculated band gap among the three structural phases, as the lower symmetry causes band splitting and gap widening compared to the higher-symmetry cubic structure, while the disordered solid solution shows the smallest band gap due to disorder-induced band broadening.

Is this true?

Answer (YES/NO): YES